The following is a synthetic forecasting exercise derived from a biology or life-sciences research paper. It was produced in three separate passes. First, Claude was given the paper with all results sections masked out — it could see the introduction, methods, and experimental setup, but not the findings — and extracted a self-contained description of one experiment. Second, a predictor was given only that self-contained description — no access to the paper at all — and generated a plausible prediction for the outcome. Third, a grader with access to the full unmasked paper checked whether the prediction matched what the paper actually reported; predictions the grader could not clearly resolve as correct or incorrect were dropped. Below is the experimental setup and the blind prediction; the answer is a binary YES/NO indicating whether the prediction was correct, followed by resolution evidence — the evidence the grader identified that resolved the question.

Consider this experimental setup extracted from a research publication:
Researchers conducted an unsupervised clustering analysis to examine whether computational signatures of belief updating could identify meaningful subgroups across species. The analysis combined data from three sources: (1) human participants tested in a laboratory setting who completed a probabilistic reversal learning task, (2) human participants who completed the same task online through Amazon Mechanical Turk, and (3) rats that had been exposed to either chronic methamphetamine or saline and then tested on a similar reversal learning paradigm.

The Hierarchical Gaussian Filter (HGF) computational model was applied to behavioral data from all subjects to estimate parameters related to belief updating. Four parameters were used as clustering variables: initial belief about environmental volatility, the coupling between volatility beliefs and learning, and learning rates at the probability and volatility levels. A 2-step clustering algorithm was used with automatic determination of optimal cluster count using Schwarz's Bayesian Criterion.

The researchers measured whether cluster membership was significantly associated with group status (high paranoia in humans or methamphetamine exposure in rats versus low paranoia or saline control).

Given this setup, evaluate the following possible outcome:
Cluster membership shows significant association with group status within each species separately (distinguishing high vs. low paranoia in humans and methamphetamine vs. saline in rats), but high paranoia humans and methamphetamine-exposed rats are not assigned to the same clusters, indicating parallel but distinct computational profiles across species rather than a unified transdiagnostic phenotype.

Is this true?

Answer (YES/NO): NO